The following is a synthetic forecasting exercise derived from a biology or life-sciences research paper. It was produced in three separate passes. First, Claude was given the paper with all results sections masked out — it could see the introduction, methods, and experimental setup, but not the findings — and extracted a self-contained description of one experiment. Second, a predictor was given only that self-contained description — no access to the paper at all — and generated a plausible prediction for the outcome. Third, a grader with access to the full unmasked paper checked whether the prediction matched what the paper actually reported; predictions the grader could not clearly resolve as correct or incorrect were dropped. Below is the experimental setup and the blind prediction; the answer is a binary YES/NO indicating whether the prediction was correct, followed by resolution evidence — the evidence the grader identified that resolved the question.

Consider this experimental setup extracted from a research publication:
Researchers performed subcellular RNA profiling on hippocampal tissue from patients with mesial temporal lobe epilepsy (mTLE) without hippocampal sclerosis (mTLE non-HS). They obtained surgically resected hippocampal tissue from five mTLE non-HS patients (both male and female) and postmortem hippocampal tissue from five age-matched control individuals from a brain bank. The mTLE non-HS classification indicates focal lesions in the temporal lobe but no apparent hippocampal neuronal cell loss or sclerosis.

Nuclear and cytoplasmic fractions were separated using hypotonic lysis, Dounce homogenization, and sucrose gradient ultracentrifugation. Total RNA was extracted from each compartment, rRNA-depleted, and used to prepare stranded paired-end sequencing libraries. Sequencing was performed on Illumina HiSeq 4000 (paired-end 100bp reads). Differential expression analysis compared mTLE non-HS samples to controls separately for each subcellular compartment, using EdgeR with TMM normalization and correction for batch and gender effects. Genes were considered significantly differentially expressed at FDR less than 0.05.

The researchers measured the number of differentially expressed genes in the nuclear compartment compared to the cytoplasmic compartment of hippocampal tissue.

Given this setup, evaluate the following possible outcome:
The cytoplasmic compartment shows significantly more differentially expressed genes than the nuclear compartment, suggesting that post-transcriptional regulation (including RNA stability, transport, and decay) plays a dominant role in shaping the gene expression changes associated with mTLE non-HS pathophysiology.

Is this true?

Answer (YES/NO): NO